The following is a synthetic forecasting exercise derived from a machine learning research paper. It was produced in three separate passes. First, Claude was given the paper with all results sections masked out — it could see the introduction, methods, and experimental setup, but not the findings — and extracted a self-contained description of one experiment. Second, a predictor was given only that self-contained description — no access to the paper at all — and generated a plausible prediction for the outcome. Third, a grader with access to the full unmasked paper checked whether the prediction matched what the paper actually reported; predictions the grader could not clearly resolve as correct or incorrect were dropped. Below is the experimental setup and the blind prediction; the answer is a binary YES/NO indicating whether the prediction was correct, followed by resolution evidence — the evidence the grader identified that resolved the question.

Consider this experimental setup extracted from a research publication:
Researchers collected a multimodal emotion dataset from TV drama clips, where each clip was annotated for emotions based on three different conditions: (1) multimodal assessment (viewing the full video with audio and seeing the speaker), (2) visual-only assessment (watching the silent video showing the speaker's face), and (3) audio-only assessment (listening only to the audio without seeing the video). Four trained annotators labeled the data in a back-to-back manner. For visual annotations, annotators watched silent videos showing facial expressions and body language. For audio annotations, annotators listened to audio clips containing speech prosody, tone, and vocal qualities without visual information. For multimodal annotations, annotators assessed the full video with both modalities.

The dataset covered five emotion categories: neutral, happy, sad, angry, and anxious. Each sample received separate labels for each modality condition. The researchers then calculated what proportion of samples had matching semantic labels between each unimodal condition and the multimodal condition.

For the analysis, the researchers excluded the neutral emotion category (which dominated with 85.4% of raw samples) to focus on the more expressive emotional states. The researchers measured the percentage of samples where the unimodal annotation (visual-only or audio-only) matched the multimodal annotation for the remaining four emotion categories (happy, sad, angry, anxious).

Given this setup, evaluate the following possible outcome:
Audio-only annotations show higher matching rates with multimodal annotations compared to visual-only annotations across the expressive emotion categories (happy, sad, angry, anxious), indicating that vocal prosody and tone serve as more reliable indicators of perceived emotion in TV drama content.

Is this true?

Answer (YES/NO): NO